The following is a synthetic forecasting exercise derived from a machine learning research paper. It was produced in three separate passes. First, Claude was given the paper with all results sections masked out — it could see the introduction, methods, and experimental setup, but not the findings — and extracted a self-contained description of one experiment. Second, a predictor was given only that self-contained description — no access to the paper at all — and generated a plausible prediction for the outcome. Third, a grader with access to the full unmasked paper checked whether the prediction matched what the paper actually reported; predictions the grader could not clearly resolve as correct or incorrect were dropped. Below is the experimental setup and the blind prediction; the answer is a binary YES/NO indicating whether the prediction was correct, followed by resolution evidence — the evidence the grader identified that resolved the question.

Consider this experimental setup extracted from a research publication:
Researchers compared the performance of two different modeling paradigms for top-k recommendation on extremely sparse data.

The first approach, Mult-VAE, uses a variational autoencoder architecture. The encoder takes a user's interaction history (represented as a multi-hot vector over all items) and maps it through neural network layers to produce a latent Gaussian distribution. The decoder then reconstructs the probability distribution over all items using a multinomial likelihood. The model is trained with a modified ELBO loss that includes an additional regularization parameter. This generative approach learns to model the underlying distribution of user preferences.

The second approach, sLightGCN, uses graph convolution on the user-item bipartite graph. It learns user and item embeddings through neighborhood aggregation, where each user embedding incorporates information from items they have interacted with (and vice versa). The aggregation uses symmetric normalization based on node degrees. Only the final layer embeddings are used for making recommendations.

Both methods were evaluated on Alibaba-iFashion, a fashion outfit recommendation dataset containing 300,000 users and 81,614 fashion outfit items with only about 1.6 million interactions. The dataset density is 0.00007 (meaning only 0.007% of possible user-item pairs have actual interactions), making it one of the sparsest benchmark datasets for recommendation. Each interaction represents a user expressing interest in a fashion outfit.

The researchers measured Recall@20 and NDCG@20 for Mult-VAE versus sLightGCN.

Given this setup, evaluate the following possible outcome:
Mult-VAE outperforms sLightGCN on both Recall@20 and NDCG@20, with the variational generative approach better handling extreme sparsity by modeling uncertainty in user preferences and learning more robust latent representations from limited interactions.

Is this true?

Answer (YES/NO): NO